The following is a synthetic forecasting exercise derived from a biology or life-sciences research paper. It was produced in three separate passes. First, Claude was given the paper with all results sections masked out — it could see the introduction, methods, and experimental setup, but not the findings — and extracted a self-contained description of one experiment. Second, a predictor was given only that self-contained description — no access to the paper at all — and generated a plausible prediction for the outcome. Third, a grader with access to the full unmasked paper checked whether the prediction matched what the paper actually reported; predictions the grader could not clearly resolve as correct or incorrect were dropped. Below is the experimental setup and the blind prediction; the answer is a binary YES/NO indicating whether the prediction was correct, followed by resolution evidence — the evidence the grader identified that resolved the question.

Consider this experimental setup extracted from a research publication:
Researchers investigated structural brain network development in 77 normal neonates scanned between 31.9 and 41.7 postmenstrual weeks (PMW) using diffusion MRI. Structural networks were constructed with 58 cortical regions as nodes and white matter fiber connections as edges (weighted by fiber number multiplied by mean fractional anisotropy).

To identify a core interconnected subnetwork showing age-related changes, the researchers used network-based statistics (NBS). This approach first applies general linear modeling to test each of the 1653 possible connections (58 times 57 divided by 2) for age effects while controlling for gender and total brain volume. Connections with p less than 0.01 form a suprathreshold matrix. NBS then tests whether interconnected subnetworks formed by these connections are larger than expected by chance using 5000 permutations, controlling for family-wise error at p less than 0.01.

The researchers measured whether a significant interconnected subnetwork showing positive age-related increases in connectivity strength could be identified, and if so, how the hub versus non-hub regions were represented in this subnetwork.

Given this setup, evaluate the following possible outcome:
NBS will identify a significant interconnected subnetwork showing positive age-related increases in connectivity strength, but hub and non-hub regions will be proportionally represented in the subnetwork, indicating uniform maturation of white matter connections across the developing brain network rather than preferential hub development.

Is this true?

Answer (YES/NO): NO